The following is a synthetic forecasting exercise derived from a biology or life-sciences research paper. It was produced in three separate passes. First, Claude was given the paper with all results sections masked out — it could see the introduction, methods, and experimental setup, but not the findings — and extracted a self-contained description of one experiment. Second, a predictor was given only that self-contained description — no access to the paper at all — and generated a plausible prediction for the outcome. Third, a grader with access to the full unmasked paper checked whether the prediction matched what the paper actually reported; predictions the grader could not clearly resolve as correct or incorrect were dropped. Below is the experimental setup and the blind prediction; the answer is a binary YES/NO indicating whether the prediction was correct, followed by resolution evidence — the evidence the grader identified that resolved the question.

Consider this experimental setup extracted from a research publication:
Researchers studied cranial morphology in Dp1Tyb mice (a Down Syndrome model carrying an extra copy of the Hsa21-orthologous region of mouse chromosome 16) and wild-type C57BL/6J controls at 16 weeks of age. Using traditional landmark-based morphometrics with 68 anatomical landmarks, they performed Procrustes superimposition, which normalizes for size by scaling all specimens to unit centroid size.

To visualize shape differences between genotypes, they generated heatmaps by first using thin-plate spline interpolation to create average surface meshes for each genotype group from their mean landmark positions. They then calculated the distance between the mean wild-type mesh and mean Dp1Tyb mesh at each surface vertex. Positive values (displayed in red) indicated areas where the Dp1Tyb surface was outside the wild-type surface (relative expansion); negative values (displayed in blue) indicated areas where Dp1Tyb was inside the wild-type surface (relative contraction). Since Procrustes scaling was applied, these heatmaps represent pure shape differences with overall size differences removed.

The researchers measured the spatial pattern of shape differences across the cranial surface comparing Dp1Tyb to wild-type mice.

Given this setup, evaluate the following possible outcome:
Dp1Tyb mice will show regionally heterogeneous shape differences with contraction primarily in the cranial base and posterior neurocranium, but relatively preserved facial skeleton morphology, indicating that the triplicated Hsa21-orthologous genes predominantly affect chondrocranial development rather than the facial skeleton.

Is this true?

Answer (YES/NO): NO